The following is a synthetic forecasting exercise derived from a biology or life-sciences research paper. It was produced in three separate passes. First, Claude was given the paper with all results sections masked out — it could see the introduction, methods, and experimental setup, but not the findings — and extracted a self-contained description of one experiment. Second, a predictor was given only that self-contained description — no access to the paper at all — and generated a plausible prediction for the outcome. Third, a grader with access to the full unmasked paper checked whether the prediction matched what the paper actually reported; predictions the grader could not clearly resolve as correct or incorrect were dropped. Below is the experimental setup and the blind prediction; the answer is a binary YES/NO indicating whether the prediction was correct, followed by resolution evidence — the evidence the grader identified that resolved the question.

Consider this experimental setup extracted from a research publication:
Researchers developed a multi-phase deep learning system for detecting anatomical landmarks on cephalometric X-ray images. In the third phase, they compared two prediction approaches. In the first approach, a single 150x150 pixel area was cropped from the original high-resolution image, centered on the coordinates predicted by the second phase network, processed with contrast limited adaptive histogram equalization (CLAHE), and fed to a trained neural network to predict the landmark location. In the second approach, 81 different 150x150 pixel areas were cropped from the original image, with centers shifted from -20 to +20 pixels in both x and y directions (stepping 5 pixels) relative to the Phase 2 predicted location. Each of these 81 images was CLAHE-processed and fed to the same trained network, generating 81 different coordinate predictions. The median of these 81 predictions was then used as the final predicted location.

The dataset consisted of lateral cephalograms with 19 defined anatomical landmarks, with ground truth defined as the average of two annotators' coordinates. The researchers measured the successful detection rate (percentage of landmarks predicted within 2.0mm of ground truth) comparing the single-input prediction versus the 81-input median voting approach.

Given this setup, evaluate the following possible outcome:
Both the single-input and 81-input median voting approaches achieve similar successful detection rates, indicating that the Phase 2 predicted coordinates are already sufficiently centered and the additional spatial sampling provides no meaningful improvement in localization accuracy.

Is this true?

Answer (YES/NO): NO